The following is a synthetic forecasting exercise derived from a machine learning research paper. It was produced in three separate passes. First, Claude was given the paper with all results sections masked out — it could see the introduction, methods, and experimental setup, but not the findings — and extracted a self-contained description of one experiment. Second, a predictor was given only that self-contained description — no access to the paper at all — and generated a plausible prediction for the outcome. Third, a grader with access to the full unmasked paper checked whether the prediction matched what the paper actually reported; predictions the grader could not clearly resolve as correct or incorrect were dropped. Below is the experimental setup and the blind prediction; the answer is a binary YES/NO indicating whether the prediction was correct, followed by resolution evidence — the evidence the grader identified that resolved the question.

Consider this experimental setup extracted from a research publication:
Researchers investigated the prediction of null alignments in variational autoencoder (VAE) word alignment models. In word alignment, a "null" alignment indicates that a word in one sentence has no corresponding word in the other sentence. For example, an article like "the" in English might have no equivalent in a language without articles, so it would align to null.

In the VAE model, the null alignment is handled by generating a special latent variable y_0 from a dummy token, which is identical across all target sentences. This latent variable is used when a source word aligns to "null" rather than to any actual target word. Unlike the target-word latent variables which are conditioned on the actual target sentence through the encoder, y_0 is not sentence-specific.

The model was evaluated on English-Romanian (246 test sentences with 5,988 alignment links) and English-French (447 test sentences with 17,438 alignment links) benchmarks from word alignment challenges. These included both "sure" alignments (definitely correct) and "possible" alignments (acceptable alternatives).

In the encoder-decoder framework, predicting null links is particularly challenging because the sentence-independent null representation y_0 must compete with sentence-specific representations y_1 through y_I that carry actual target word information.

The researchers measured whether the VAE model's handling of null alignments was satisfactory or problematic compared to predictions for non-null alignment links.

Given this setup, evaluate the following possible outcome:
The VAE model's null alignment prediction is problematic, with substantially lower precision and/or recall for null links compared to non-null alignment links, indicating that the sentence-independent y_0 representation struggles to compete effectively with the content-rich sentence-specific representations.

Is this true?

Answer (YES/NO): NO